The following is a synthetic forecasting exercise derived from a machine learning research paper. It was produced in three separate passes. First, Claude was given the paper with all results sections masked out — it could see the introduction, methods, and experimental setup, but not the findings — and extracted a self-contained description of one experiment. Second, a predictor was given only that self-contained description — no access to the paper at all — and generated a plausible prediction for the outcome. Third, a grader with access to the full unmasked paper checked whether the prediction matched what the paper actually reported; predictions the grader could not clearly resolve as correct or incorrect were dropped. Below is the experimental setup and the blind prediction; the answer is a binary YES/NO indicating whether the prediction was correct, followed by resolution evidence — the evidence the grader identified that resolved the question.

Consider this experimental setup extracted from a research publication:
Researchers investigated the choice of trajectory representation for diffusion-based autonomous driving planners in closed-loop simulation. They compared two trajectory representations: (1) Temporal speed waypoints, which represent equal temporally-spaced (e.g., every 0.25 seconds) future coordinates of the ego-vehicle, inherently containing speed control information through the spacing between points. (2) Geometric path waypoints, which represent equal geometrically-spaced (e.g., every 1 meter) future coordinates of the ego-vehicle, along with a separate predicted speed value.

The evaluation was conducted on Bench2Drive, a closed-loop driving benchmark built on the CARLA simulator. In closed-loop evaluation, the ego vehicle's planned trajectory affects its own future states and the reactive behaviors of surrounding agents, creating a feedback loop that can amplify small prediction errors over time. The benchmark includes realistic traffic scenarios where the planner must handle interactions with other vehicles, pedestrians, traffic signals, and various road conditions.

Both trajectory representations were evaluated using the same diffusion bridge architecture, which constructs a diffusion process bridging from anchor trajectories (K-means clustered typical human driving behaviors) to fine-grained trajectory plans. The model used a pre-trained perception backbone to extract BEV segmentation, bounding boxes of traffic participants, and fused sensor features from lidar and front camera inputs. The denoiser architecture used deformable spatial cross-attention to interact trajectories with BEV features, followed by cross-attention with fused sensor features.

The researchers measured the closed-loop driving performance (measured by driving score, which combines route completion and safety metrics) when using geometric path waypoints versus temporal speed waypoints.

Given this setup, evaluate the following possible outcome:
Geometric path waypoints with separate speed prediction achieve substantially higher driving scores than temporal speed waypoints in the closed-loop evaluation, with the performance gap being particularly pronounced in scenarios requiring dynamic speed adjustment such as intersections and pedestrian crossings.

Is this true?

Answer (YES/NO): NO